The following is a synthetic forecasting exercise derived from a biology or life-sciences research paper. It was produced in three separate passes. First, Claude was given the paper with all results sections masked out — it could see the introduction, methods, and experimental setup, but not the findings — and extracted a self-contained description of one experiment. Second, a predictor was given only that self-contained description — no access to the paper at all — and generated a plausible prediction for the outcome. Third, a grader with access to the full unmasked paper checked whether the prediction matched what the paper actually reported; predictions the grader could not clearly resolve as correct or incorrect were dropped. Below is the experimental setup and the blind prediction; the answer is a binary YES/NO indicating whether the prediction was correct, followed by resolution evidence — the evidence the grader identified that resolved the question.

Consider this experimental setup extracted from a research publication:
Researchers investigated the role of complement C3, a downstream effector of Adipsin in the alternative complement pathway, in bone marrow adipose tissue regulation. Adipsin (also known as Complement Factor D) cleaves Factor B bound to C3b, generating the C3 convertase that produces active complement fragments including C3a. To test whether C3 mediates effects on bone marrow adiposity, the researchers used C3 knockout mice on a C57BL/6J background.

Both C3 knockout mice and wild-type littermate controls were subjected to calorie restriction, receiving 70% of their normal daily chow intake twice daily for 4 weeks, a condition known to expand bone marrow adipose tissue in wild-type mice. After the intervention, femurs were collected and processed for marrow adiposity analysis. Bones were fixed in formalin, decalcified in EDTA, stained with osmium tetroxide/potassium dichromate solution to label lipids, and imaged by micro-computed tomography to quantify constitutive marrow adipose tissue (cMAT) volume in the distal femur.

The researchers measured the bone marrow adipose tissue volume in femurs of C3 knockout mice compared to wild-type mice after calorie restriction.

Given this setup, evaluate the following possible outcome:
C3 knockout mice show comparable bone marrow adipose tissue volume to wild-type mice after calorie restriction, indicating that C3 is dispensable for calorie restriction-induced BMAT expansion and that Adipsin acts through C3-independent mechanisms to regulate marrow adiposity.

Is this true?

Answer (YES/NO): NO